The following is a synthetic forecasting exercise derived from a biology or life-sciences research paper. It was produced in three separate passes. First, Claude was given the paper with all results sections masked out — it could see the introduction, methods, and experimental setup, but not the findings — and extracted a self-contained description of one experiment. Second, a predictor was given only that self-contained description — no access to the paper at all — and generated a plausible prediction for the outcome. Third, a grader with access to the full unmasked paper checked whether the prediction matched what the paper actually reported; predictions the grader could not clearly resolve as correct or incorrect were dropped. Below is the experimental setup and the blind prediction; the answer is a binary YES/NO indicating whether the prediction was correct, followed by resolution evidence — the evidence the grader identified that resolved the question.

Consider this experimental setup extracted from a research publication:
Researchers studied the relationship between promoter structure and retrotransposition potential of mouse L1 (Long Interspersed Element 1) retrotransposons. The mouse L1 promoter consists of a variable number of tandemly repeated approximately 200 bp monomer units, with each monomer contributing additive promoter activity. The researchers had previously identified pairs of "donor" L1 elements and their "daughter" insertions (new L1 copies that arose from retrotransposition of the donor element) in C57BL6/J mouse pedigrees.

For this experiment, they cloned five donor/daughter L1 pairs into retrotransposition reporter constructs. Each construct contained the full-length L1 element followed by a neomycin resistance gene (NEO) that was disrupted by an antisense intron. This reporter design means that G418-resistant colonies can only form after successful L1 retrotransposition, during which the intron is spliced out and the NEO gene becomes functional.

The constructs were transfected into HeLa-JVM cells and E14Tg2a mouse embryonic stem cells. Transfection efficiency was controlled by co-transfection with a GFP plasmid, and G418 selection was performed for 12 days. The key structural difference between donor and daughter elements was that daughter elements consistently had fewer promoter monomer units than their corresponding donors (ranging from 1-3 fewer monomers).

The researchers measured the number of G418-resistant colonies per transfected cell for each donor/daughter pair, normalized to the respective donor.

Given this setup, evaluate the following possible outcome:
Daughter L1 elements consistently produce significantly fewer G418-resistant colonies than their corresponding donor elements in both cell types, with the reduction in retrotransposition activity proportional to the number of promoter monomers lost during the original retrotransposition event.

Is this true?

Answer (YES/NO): NO